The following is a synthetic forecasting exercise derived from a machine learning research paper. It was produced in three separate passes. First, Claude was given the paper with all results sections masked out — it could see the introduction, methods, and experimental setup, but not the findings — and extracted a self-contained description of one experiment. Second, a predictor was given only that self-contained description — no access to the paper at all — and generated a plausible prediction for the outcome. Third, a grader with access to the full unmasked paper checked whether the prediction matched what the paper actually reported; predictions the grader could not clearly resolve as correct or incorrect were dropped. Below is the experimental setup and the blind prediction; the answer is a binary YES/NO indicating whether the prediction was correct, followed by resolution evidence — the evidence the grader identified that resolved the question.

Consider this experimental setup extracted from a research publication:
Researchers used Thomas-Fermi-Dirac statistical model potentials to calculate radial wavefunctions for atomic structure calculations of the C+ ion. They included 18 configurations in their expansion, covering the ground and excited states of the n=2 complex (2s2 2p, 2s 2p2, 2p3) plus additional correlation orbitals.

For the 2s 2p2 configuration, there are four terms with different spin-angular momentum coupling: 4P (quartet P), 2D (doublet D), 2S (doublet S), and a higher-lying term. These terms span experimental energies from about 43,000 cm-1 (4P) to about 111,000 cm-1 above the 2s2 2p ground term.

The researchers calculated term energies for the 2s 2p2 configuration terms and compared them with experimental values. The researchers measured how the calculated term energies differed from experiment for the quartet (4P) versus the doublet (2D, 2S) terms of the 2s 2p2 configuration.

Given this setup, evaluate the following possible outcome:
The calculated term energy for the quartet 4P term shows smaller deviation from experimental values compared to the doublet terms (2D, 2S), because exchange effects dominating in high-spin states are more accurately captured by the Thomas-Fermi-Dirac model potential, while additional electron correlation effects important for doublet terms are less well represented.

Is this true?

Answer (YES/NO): YES